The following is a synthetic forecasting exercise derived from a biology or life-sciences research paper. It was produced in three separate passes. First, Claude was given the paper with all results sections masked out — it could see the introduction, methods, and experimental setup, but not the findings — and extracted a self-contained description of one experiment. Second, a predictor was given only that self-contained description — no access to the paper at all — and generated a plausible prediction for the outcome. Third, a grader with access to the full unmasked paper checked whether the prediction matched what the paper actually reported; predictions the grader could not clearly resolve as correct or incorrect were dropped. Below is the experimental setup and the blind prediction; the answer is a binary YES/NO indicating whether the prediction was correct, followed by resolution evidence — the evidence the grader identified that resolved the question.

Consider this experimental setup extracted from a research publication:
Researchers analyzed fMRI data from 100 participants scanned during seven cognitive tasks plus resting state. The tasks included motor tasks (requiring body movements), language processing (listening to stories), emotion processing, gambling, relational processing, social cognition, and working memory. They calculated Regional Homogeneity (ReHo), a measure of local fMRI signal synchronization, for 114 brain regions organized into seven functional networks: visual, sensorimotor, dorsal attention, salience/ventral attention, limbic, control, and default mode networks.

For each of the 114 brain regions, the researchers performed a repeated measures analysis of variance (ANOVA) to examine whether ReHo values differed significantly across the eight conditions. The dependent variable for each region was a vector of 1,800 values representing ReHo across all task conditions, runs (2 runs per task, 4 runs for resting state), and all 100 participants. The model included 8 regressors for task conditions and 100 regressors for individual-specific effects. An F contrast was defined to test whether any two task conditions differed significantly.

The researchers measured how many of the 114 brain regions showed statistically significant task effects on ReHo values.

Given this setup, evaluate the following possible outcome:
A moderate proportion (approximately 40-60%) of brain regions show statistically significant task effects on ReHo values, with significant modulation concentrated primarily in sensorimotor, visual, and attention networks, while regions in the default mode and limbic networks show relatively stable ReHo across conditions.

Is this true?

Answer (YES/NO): NO